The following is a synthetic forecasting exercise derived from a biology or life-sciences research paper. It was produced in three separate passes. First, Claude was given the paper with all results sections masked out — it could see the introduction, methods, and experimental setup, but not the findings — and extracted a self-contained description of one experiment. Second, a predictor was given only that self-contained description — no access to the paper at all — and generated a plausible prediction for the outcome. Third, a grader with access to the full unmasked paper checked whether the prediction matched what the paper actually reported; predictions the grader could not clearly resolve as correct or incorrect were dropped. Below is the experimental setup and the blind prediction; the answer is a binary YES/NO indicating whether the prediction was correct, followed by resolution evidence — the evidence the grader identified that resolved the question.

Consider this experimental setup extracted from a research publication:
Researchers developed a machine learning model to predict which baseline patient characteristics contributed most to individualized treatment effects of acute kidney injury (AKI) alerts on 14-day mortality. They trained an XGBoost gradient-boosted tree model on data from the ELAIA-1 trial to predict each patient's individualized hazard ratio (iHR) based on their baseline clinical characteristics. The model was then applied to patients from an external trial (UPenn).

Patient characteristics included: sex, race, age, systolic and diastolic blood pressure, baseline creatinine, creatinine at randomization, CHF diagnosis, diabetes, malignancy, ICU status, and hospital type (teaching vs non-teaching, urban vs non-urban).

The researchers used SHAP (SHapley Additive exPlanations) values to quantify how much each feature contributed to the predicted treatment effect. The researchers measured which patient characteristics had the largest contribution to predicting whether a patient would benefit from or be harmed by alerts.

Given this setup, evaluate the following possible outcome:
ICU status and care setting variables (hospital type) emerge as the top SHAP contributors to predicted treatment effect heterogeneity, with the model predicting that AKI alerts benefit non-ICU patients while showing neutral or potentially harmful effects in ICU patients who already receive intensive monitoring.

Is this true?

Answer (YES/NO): YES